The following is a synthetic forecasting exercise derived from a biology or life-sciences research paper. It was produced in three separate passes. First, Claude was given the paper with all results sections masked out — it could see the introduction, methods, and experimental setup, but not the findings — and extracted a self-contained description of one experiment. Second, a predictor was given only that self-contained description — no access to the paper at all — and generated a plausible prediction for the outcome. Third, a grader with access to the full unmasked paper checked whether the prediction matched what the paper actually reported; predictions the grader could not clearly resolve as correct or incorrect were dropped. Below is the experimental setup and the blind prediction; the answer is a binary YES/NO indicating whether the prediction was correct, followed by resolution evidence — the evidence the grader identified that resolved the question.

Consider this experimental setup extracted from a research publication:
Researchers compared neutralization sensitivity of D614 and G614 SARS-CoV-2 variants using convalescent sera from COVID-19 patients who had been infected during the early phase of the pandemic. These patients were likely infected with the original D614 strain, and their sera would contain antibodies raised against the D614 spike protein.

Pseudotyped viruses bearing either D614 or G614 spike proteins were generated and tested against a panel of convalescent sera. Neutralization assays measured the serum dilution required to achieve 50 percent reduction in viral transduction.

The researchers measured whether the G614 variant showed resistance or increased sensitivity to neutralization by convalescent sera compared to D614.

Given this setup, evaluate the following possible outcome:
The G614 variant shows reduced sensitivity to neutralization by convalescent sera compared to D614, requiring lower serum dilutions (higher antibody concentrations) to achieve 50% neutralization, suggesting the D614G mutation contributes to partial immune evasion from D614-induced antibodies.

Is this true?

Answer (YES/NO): NO